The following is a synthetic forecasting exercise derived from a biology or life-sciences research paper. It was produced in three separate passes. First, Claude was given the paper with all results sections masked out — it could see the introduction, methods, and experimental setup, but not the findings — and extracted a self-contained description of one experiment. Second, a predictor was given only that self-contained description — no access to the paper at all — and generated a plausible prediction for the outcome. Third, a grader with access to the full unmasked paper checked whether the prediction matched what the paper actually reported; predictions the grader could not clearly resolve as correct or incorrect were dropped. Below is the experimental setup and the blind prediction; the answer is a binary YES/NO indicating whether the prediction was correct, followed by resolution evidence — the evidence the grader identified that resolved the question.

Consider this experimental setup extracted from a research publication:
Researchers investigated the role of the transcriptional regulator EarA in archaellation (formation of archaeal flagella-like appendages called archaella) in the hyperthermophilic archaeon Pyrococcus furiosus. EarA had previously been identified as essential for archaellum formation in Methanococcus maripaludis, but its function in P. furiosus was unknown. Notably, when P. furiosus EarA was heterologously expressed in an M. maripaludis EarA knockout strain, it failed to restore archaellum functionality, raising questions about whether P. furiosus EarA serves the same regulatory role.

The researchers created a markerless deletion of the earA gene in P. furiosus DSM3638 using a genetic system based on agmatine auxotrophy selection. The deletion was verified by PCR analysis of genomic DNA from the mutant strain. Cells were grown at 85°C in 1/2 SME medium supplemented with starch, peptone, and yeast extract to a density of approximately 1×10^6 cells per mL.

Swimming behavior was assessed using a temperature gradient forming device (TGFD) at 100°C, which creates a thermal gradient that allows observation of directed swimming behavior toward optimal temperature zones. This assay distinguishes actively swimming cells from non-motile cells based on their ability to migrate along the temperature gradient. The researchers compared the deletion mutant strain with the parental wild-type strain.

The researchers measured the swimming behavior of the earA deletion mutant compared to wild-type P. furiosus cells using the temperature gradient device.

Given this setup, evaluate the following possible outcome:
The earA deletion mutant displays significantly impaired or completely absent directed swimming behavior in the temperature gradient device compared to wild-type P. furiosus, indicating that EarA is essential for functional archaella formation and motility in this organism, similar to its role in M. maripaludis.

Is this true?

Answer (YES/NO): YES